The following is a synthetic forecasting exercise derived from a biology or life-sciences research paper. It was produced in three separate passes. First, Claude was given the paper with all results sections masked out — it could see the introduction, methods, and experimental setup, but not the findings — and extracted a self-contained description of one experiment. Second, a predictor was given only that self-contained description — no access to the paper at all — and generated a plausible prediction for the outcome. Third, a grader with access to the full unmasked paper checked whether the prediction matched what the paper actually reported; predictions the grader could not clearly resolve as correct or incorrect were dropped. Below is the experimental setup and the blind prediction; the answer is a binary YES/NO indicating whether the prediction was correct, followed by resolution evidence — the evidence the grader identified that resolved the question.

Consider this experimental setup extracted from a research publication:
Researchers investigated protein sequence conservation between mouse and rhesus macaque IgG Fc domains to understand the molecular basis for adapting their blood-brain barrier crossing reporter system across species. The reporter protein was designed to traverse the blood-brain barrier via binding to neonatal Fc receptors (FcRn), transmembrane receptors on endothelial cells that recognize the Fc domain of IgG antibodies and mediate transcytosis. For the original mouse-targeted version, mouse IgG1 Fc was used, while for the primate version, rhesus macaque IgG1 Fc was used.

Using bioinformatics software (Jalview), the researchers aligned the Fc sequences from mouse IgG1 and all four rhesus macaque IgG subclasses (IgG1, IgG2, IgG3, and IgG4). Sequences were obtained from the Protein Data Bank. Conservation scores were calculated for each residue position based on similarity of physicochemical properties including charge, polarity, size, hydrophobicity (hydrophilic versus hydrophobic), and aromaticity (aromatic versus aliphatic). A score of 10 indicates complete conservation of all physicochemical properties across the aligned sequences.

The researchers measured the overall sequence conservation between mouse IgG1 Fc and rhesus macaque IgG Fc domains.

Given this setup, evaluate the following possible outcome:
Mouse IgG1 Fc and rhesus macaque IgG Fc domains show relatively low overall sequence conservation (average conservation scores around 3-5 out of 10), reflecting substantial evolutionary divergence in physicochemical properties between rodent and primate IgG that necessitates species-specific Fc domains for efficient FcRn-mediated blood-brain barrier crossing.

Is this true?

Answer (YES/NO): NO